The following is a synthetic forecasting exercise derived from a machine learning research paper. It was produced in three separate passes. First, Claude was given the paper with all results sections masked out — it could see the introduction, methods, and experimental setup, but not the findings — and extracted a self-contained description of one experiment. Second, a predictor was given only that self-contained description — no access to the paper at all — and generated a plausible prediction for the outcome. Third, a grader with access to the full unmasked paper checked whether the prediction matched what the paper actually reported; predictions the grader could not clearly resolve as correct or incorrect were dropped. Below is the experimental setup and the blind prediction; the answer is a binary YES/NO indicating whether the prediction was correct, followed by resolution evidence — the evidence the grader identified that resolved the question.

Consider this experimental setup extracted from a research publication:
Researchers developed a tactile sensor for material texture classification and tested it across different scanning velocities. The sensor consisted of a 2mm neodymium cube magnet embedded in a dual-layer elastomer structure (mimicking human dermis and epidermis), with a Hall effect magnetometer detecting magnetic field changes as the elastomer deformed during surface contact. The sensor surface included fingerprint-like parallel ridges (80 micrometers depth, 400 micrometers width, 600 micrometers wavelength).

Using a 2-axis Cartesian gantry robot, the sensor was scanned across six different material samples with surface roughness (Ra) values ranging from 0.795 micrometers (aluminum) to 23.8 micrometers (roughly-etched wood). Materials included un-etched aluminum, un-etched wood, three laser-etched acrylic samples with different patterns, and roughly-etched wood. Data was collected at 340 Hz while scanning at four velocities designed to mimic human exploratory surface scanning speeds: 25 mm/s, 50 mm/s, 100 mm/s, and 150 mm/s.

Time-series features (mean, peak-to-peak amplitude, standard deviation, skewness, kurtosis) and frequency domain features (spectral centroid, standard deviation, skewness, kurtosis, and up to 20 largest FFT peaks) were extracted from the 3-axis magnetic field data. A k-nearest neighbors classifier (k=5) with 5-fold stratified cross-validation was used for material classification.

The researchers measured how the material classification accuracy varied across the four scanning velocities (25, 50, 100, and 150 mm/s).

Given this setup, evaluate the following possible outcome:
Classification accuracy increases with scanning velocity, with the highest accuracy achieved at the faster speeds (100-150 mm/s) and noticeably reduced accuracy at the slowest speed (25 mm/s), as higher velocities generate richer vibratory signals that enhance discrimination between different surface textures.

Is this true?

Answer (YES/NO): NO